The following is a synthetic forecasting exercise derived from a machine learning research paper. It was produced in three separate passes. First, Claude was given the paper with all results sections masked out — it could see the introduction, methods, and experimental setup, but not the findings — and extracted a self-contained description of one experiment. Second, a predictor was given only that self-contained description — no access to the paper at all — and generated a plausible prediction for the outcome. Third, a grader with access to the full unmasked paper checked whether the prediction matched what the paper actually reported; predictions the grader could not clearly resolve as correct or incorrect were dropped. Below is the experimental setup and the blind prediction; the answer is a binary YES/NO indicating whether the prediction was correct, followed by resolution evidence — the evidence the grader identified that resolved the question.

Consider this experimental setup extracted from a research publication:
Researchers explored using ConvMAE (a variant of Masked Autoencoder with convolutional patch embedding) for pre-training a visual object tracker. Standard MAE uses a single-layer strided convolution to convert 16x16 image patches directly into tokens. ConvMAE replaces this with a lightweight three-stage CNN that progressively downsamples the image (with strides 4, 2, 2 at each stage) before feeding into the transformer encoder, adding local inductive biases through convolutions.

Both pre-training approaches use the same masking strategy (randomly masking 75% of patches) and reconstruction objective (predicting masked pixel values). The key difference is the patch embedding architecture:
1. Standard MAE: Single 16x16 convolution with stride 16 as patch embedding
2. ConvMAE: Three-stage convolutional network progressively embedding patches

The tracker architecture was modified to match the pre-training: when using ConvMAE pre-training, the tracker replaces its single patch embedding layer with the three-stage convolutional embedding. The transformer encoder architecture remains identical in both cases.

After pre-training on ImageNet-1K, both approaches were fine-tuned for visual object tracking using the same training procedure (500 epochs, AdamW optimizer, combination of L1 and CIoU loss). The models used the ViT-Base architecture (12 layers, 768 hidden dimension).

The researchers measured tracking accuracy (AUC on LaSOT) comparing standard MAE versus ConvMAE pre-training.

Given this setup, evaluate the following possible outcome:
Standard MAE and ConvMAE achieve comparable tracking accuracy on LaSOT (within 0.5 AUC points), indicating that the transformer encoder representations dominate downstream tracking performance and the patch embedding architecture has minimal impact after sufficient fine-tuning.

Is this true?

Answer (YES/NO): NO